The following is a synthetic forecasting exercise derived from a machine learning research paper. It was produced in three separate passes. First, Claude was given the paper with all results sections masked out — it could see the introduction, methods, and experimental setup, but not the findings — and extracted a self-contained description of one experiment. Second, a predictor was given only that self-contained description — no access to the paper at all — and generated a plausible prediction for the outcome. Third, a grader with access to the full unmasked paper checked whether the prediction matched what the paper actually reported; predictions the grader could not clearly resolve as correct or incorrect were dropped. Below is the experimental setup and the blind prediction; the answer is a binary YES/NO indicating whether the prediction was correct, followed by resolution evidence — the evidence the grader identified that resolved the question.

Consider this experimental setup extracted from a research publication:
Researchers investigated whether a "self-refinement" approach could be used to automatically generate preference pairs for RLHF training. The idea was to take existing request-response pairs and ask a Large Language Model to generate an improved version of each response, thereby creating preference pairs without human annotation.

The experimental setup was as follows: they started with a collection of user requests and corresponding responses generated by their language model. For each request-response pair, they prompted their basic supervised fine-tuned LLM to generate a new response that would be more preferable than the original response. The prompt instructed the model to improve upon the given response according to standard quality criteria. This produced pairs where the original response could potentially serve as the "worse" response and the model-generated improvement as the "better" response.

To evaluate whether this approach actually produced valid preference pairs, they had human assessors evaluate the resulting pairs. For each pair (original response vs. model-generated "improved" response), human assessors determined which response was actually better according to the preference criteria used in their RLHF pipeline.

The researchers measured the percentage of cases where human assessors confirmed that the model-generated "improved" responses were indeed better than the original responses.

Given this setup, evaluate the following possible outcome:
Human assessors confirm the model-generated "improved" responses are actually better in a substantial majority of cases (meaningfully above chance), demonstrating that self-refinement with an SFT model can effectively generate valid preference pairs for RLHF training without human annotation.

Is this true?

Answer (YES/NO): NO